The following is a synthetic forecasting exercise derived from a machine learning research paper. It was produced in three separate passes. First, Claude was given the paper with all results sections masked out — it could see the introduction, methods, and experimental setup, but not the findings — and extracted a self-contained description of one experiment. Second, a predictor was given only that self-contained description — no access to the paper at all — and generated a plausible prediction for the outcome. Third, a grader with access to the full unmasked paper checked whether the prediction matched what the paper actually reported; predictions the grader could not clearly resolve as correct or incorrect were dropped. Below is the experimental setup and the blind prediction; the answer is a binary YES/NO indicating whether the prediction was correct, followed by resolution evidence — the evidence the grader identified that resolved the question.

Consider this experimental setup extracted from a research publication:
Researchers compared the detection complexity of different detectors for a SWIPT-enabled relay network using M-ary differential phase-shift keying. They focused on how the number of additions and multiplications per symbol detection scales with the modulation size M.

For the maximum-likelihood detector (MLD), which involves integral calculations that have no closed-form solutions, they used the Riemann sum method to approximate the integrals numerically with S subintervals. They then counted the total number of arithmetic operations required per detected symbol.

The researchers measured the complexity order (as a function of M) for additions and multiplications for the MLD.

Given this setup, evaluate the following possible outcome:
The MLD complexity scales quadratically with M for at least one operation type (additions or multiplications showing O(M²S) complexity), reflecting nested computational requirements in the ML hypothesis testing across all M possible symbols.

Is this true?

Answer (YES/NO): YES